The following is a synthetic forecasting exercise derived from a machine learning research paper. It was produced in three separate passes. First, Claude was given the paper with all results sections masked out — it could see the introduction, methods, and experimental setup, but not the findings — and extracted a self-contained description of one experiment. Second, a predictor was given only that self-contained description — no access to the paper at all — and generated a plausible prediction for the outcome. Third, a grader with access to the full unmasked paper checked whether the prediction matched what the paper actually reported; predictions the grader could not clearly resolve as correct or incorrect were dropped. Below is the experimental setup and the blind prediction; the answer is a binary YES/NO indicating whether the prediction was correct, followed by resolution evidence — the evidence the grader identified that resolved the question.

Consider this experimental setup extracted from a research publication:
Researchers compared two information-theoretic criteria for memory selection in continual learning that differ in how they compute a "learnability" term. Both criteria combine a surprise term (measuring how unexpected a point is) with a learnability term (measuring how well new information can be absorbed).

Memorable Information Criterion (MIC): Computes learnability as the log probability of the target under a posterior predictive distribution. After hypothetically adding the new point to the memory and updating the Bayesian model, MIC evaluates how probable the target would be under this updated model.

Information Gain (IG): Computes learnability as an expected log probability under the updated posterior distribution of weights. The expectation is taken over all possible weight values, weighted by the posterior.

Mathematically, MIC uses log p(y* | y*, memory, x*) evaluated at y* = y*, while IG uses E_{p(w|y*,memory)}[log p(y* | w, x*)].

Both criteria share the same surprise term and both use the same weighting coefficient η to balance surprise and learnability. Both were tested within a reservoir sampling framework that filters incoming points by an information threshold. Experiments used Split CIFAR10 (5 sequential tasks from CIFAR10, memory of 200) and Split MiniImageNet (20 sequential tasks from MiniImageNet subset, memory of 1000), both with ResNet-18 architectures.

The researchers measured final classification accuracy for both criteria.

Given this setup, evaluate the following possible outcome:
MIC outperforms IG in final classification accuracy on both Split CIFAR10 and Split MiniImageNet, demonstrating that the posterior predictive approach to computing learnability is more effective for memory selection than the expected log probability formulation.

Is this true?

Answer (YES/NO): NO